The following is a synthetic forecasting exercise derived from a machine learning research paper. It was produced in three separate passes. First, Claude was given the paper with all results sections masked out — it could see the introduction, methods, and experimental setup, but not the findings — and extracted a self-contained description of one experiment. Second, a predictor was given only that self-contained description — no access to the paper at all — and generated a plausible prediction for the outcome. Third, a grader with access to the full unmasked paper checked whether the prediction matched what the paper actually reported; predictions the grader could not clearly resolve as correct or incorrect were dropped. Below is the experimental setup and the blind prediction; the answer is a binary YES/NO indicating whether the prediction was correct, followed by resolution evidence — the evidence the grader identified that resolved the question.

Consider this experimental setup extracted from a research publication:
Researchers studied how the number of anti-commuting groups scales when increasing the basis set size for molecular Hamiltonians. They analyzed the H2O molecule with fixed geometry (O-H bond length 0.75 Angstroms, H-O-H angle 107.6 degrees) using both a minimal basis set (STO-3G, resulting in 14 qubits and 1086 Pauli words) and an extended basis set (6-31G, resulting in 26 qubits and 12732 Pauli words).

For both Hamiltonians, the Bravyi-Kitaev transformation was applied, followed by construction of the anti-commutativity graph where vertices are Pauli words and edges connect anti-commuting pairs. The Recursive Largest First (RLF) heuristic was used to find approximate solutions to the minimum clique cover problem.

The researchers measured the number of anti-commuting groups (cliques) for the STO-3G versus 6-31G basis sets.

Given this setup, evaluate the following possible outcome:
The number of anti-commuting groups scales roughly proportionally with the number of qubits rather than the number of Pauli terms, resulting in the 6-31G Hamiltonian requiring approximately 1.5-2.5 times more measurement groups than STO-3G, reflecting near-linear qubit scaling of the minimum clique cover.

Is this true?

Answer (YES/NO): NO